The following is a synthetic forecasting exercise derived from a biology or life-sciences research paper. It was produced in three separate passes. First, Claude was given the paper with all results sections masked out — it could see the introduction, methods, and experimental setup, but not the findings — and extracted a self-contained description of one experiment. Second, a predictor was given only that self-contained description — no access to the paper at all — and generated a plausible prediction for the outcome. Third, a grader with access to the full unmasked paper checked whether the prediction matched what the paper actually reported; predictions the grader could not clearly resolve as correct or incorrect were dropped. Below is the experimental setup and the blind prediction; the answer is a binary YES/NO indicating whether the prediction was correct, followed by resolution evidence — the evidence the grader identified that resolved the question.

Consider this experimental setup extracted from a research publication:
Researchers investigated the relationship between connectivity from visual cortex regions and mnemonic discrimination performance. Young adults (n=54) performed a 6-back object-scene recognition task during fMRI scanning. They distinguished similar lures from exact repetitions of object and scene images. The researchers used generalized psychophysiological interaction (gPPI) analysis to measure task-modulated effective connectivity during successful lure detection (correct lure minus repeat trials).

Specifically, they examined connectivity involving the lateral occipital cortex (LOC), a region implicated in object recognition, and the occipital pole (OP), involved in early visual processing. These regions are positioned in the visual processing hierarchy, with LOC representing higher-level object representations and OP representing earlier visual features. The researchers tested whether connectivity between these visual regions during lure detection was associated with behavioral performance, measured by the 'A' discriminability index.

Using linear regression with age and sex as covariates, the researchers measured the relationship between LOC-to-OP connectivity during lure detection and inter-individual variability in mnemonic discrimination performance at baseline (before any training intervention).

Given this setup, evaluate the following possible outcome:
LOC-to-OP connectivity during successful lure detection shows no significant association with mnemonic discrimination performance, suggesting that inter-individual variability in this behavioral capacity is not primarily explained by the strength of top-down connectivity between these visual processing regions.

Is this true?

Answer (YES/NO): YES